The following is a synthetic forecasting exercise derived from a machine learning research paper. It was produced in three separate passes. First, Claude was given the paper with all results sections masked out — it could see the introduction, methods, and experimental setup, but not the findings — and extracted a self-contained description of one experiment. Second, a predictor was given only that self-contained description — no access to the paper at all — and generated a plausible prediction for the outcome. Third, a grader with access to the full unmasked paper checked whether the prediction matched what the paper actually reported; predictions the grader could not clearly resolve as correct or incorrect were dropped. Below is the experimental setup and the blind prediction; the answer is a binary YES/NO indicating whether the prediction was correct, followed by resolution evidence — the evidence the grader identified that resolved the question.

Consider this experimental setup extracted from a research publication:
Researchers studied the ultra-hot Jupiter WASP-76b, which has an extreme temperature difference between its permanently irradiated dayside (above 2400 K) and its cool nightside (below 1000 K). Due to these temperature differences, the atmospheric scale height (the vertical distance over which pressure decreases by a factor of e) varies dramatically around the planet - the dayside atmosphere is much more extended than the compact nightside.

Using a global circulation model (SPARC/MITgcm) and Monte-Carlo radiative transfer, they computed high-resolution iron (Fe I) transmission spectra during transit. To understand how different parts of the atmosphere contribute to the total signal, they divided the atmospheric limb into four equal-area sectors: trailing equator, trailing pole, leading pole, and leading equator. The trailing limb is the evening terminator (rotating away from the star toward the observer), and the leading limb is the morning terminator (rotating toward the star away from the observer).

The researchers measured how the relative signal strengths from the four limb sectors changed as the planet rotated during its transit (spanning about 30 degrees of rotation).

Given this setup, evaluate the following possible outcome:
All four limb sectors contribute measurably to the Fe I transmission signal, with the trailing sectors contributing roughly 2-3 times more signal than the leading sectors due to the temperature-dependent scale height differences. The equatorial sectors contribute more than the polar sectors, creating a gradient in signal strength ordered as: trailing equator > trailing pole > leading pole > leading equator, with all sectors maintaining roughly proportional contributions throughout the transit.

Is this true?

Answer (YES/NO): NO